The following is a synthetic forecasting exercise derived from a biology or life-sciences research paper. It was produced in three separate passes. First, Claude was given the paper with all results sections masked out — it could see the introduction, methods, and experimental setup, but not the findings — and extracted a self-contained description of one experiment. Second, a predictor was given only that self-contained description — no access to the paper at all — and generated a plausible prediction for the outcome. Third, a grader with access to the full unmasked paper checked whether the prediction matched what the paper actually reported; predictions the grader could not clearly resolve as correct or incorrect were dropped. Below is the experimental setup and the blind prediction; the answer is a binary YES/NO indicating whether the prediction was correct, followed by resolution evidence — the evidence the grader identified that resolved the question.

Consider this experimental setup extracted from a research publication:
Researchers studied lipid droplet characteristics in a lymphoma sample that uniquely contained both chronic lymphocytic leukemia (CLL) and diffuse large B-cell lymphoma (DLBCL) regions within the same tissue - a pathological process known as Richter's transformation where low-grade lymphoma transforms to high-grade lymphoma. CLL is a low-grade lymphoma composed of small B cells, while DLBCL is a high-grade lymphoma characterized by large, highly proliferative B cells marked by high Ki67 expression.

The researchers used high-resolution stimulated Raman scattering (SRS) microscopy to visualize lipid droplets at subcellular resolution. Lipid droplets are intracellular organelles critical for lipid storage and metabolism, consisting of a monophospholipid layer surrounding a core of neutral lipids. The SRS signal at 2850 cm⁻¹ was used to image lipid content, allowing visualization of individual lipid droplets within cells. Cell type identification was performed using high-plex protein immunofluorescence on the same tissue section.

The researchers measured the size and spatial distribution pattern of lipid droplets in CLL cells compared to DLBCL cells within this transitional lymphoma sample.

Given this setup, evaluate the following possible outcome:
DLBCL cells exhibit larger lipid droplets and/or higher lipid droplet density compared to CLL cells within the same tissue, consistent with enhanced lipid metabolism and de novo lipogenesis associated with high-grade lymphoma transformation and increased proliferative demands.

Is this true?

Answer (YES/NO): NO